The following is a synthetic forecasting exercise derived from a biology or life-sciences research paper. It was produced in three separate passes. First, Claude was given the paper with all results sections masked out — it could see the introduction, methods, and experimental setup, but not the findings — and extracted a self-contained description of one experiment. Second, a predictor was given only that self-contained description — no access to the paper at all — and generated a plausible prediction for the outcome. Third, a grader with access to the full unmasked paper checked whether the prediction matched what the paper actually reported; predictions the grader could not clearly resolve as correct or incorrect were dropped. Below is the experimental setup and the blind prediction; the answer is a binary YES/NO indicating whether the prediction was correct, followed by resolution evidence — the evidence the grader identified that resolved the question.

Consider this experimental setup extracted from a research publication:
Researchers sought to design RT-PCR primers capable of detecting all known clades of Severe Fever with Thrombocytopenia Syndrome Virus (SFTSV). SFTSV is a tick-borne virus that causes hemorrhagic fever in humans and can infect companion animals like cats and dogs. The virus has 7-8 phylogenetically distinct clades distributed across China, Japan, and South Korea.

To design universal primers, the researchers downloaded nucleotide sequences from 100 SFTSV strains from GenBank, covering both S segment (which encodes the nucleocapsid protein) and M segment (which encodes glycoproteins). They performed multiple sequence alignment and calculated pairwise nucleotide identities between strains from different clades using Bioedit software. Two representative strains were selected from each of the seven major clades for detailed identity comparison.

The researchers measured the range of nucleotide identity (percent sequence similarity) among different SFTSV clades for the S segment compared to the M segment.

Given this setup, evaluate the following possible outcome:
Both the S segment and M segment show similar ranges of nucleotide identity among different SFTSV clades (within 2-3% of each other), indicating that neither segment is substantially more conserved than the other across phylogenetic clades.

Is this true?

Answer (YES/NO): YES